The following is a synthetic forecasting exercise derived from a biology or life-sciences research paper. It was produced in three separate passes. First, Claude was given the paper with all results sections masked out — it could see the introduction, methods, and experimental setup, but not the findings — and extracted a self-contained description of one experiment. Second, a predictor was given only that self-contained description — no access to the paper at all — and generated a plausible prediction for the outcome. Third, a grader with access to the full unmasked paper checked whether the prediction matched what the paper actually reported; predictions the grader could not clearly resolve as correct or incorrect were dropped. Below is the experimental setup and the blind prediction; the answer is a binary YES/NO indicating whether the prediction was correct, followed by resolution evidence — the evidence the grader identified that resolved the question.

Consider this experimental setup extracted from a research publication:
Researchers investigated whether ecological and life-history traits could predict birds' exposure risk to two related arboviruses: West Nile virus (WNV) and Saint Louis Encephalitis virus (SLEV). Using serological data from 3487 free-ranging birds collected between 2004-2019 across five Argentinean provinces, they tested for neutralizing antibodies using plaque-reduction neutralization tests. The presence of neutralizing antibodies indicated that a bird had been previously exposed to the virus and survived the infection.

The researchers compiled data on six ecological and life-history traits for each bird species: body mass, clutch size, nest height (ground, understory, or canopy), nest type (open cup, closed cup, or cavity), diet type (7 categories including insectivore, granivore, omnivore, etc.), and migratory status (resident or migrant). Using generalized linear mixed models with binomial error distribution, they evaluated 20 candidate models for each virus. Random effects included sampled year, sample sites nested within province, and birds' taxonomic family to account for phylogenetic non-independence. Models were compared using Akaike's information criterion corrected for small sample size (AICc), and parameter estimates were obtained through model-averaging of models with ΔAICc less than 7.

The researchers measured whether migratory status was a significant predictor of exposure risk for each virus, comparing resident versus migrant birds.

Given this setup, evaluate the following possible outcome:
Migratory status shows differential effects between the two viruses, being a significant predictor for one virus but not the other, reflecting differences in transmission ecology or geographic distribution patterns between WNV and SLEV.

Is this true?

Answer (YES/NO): YES